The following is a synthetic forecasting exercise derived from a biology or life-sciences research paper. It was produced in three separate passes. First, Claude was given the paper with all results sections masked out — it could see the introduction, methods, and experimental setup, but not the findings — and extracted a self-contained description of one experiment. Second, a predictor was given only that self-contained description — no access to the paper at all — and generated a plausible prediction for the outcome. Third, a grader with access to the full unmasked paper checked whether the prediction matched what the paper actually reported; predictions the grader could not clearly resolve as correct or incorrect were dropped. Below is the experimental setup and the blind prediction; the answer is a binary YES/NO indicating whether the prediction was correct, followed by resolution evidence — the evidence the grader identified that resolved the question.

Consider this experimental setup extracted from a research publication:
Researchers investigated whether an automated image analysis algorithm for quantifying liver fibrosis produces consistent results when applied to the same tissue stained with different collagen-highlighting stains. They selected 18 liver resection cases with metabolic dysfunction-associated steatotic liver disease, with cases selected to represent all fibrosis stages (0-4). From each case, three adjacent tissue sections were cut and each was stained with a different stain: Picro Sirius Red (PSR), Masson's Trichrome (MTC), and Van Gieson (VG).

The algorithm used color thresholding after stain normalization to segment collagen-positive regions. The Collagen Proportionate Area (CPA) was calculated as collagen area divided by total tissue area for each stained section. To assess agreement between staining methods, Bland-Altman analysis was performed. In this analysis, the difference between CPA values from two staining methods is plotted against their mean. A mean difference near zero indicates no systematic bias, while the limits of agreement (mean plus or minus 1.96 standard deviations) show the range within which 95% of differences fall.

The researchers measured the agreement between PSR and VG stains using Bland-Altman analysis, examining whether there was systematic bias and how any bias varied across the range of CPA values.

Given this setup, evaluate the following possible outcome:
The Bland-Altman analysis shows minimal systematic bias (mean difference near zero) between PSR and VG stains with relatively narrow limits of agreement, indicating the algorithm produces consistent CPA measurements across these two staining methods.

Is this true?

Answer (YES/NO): NO